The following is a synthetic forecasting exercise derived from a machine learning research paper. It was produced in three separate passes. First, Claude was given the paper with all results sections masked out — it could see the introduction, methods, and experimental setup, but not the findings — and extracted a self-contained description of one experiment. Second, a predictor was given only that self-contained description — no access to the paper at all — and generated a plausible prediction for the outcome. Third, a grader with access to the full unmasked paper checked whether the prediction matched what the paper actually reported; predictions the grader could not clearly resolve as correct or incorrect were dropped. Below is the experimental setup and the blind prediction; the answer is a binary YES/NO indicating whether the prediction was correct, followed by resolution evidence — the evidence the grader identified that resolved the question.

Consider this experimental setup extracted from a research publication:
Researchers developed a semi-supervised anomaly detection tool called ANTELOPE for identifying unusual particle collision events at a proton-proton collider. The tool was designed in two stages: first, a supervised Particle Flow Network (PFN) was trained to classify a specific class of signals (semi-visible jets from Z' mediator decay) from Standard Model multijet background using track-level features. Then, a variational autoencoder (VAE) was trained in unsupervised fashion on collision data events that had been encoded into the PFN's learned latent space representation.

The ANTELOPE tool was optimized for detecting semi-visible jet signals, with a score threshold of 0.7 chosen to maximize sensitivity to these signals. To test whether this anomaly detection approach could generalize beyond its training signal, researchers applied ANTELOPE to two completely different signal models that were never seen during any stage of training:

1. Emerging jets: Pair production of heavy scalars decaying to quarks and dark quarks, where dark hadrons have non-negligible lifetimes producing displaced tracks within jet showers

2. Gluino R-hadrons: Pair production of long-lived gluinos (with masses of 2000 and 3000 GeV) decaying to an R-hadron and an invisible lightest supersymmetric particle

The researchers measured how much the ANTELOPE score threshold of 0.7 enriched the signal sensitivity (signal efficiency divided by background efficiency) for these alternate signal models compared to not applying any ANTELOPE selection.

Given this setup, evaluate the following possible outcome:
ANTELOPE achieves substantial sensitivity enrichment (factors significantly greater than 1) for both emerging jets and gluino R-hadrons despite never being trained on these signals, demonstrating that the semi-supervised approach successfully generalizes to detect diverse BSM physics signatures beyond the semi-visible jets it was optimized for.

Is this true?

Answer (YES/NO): YES